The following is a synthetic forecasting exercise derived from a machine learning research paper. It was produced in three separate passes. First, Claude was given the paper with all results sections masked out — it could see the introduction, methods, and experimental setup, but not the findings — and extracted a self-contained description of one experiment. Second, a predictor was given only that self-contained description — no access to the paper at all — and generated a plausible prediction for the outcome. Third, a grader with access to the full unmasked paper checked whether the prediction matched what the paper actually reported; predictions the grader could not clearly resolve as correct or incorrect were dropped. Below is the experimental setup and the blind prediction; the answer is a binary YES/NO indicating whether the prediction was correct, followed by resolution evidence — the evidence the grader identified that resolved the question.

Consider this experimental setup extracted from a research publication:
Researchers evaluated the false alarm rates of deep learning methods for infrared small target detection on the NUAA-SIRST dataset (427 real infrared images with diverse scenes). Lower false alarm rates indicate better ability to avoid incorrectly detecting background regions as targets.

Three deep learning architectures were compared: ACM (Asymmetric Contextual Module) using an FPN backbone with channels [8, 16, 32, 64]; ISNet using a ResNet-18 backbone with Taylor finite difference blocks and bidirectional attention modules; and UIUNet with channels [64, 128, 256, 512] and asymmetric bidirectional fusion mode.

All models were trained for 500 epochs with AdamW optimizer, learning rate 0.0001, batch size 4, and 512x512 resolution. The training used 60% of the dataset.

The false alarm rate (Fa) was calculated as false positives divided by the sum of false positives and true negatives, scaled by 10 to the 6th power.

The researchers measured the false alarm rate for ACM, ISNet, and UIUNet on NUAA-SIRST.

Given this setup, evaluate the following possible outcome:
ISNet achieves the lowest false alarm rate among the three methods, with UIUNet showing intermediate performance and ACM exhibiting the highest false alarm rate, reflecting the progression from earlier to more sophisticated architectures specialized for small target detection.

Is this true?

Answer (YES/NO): NO